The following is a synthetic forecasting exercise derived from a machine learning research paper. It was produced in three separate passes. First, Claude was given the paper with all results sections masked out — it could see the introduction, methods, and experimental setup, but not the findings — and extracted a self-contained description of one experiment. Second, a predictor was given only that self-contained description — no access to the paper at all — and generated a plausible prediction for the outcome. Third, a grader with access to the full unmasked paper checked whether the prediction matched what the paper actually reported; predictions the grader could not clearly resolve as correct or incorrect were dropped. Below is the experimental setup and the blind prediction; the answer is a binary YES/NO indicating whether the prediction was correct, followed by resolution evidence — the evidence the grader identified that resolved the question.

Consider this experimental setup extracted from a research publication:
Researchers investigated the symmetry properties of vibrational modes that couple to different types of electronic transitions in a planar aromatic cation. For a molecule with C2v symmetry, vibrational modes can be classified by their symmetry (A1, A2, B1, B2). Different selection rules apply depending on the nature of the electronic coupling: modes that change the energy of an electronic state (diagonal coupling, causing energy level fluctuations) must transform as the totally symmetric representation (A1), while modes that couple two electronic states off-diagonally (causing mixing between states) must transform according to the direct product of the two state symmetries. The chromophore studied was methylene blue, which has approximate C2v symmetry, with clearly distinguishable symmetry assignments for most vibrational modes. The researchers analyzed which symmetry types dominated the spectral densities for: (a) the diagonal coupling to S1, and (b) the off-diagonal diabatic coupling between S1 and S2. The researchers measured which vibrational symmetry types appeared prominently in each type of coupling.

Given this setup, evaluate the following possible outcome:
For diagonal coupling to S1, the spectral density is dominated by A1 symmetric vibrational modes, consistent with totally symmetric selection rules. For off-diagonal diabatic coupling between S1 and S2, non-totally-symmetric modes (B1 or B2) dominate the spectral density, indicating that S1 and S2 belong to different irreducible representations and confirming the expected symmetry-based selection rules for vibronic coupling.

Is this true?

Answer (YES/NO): YES